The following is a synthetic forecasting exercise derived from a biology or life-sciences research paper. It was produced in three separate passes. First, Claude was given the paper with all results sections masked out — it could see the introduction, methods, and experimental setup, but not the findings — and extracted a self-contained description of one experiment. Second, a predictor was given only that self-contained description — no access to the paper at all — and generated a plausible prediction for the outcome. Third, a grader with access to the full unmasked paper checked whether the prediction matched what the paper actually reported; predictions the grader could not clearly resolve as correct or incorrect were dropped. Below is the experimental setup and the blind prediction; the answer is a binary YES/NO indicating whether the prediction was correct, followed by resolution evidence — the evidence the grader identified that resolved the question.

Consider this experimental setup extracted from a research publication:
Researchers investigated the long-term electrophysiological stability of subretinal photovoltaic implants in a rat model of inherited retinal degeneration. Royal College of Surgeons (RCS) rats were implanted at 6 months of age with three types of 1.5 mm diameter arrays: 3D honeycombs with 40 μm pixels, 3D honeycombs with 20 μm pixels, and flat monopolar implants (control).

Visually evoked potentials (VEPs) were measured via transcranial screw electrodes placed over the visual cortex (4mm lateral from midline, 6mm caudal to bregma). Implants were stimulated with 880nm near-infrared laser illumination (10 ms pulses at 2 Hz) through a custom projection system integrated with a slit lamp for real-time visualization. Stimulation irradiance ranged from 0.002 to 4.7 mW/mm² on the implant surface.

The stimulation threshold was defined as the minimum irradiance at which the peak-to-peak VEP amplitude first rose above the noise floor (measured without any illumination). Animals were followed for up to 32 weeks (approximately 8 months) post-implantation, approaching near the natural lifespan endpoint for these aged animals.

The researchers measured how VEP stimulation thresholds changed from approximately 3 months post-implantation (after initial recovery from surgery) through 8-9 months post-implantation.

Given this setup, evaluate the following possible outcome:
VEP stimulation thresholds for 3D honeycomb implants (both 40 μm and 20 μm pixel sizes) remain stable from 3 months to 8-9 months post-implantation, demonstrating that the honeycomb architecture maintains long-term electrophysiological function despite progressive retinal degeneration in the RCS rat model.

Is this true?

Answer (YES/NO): NO